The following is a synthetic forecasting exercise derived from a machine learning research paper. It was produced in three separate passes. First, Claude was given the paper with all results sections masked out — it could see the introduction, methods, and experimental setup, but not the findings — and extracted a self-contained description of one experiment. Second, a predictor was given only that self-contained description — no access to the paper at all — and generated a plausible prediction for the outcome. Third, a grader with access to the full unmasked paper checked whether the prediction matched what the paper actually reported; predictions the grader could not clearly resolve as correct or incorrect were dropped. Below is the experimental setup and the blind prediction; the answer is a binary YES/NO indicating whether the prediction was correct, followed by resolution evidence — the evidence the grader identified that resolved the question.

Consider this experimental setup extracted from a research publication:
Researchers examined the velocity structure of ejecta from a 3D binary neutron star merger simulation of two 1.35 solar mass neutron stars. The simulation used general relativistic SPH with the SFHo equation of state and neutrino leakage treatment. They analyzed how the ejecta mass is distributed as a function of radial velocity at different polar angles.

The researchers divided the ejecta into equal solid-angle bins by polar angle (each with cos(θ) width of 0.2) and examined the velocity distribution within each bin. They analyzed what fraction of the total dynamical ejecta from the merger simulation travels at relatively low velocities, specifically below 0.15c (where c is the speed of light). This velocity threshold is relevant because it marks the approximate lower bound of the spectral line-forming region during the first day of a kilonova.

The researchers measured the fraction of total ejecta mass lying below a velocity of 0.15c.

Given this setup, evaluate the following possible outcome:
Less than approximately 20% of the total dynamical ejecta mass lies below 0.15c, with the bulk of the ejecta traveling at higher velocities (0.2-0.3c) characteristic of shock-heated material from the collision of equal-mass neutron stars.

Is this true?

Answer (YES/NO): NO